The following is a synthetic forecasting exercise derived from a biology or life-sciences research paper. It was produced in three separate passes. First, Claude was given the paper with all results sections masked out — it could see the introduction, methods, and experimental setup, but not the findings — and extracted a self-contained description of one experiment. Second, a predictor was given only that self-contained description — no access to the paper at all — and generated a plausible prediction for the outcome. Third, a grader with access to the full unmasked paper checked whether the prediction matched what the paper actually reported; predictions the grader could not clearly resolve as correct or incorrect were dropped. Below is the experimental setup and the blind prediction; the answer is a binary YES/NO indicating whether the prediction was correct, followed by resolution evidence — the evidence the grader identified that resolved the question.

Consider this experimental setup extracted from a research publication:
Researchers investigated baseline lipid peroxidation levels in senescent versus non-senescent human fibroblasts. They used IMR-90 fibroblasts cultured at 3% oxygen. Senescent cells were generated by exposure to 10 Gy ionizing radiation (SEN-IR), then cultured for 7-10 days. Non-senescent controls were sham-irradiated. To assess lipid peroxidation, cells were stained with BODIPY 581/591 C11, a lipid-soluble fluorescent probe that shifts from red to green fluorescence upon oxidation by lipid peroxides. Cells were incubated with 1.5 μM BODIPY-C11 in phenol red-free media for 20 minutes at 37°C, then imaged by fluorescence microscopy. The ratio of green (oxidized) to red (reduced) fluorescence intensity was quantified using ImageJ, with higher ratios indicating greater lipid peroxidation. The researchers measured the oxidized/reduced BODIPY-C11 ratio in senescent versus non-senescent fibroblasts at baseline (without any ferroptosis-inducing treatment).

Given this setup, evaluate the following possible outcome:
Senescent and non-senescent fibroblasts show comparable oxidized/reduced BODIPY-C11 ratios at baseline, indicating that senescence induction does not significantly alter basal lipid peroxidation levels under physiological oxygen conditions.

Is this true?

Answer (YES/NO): YES